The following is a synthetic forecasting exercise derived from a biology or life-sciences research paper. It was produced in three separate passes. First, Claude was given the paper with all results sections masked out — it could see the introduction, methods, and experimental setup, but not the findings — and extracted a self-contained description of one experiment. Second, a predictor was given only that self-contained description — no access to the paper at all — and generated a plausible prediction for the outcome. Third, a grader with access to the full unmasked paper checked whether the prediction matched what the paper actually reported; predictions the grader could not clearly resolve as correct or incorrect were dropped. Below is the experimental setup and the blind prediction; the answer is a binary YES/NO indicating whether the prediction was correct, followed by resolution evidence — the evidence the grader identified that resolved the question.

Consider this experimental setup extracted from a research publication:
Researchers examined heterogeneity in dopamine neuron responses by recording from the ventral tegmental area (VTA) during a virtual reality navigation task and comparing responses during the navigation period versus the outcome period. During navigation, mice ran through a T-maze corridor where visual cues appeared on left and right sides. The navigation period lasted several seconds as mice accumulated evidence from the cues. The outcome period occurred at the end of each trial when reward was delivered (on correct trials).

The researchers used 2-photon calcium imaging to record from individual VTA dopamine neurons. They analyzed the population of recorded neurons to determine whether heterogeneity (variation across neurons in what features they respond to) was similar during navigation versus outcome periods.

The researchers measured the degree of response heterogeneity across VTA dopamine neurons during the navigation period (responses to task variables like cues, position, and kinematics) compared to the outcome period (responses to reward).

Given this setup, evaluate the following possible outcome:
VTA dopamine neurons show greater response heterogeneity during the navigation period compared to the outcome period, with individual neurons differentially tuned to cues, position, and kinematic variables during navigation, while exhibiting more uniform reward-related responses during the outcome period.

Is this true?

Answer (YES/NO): YES